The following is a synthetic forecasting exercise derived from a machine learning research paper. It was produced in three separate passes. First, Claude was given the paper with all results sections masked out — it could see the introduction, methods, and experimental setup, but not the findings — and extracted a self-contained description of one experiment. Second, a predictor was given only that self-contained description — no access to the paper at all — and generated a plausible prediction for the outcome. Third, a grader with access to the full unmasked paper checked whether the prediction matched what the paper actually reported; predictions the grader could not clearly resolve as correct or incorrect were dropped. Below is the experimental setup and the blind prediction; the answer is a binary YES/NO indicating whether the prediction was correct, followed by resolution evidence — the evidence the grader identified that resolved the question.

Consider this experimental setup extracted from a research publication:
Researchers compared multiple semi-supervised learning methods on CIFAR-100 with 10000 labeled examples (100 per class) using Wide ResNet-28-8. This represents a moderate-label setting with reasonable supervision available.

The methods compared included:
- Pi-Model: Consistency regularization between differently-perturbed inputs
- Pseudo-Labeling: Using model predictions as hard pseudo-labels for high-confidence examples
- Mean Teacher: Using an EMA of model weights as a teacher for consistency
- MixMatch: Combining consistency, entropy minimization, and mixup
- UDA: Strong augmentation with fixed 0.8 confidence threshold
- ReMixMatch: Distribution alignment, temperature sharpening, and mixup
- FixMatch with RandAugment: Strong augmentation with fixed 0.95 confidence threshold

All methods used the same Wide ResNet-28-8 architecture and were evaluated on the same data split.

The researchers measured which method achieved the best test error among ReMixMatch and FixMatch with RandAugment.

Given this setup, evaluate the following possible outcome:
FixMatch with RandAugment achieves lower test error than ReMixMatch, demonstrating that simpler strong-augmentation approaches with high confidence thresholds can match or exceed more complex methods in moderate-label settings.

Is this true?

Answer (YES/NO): YES